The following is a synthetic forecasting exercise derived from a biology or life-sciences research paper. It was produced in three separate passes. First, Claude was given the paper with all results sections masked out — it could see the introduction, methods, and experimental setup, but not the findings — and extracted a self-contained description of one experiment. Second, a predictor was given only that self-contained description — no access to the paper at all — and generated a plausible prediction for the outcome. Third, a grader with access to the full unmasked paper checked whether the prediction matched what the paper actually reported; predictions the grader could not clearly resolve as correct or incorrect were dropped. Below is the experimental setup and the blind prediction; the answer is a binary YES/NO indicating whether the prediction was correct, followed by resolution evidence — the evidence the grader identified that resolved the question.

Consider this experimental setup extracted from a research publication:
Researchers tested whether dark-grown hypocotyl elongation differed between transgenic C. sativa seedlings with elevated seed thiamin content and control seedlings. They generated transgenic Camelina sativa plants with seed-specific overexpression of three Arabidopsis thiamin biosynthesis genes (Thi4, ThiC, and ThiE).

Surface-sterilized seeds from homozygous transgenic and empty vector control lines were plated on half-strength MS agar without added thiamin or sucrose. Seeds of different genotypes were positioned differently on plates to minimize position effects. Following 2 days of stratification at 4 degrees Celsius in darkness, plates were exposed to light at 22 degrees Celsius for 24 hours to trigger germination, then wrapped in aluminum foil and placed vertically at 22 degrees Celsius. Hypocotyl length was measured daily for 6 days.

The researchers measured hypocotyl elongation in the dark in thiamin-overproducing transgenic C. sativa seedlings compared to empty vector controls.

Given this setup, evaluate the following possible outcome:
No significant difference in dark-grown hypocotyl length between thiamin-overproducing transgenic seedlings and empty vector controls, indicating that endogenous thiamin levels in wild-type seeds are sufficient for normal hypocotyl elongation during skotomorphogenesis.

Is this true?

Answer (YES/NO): NO